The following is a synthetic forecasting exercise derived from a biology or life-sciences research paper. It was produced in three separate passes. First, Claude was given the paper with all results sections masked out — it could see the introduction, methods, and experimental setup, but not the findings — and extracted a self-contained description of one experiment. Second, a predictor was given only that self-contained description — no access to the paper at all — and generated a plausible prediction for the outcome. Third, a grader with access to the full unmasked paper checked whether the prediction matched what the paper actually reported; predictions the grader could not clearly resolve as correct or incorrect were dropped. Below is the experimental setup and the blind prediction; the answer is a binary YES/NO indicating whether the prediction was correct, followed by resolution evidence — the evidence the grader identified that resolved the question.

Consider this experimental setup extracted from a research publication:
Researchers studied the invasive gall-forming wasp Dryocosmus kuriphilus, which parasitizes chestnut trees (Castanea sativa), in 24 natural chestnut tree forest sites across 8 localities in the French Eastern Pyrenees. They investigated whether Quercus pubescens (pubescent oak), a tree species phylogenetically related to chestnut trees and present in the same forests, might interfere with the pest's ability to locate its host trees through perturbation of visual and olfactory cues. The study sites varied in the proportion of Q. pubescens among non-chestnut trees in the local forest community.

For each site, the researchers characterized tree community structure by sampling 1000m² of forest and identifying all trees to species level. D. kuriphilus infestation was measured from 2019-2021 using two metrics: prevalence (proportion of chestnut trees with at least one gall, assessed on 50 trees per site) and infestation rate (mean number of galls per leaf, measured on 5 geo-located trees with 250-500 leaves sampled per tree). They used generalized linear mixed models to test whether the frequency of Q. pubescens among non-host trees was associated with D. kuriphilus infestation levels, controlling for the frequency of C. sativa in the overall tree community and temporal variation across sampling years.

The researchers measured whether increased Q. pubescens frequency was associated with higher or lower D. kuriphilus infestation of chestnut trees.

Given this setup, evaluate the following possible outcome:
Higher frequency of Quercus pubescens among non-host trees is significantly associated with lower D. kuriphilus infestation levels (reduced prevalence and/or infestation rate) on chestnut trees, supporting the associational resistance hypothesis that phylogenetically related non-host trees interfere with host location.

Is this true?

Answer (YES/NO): YES